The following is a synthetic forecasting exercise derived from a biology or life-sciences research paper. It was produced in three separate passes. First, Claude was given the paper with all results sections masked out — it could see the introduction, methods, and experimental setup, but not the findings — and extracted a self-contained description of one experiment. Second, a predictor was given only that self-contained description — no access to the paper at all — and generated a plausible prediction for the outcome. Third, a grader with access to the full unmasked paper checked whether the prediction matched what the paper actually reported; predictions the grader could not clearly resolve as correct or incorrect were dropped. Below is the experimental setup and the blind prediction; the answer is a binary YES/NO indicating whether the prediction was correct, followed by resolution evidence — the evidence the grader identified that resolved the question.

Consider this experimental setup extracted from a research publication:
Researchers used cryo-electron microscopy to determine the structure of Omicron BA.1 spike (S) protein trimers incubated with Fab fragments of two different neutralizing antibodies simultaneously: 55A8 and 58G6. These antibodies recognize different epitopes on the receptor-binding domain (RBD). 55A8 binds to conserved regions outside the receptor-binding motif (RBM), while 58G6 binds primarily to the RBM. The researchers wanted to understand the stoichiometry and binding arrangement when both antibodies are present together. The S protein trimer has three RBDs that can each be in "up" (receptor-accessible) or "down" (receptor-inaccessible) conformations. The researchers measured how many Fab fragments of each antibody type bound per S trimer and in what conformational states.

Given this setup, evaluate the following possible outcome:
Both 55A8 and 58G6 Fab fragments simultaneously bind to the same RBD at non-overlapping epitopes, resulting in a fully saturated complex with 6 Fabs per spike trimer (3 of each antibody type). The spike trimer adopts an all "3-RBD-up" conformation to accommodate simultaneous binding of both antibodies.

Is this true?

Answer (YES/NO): NO